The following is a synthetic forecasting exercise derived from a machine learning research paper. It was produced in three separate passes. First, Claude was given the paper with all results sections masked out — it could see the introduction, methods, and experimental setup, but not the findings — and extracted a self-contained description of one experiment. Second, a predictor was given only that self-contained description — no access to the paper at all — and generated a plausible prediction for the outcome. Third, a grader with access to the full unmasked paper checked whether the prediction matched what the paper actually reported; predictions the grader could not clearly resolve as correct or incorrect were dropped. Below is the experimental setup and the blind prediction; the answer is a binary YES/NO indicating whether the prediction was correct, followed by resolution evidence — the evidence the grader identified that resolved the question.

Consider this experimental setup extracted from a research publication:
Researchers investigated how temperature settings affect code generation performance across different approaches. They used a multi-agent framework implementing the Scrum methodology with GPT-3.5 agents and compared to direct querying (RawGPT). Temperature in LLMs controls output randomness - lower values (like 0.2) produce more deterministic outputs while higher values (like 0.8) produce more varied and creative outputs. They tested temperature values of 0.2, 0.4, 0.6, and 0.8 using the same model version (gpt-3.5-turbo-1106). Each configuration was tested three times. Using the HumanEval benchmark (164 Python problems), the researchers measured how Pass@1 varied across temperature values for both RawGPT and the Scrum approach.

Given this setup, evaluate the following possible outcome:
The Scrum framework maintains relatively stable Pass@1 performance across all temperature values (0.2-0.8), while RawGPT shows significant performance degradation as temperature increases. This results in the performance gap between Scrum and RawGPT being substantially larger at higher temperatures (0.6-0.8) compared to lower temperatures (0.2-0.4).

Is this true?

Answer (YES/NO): NO